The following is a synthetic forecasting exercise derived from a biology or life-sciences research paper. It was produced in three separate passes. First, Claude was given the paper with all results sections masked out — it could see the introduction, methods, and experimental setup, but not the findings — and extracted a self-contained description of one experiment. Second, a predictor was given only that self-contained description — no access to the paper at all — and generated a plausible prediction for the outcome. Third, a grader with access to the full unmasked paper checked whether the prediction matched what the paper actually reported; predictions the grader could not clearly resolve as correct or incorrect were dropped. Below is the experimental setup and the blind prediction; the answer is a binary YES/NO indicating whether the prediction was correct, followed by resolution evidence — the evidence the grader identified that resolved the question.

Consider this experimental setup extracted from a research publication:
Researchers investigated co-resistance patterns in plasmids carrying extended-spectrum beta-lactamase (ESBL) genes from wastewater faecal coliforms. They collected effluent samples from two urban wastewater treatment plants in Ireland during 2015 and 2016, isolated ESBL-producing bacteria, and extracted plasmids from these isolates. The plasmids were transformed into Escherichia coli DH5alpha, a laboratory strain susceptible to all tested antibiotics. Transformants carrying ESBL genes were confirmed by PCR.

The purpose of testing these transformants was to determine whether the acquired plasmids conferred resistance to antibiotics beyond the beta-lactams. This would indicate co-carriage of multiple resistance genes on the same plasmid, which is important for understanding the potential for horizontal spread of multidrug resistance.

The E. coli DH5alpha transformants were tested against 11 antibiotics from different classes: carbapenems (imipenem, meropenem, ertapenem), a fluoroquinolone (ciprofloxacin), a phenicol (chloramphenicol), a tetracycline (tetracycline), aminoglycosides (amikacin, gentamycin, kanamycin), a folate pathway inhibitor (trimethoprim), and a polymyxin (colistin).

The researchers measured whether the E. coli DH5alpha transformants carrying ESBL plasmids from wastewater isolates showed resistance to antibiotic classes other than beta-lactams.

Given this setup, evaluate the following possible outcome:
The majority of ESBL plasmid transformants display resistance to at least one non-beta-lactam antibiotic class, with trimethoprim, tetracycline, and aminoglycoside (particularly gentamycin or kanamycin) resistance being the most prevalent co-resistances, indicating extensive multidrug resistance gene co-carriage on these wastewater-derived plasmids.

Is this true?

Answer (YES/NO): NO